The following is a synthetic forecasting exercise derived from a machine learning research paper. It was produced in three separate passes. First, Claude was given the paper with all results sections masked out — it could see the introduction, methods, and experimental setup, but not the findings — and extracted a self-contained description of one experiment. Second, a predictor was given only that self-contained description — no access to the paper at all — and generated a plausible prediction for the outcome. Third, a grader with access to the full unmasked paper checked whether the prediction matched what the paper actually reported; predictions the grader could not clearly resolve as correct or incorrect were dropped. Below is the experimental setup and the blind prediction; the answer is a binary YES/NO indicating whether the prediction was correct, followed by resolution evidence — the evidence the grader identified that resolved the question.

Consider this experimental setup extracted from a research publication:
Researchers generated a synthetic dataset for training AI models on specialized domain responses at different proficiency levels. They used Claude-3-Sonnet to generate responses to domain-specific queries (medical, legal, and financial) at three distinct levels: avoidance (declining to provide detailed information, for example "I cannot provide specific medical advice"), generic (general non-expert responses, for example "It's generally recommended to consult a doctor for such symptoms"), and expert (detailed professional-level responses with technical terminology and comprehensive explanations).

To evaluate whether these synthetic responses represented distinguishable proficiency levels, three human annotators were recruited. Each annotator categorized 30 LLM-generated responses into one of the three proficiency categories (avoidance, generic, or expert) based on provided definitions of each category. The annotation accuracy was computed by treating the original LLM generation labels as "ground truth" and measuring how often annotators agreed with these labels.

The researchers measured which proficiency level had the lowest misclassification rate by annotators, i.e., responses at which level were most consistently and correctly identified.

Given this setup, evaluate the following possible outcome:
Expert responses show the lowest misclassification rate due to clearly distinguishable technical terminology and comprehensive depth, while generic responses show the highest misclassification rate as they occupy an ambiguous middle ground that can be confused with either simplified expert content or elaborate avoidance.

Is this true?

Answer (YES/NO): NO